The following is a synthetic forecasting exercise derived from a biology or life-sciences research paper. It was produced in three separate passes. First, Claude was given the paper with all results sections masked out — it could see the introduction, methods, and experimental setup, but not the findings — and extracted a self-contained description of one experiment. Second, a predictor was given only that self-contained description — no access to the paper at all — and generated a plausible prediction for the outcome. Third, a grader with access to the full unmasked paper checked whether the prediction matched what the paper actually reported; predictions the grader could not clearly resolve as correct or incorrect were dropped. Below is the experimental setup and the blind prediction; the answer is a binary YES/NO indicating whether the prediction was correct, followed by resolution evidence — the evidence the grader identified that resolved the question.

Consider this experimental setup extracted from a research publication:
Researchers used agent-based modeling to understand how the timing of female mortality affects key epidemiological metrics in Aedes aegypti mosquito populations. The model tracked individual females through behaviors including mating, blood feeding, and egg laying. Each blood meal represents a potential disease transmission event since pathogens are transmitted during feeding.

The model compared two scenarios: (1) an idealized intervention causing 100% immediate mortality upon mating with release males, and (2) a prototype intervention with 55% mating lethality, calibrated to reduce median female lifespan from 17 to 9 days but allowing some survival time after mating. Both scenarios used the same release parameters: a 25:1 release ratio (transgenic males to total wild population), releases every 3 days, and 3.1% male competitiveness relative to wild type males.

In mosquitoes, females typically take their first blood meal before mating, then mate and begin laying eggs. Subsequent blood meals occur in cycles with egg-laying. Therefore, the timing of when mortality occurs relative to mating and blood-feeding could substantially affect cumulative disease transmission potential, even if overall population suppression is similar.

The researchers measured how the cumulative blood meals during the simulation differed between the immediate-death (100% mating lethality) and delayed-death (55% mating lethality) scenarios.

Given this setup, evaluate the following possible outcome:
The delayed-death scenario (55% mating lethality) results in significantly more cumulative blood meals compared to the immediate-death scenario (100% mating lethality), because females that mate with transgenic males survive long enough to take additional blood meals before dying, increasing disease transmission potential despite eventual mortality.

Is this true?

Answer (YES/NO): YES